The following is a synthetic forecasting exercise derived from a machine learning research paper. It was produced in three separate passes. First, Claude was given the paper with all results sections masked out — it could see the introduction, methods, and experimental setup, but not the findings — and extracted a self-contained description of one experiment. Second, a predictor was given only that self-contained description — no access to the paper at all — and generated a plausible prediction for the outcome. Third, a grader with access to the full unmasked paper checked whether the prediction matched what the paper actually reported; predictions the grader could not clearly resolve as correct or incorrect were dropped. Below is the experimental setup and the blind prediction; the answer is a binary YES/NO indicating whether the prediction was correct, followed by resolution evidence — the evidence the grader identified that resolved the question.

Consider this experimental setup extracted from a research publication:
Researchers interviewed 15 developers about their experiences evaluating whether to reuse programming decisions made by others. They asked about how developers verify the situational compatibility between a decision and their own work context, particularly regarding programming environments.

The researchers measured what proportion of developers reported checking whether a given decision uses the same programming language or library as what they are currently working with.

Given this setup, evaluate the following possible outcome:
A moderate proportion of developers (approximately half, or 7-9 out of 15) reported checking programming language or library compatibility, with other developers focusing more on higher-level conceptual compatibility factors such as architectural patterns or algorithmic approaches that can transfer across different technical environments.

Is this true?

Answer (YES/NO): YES